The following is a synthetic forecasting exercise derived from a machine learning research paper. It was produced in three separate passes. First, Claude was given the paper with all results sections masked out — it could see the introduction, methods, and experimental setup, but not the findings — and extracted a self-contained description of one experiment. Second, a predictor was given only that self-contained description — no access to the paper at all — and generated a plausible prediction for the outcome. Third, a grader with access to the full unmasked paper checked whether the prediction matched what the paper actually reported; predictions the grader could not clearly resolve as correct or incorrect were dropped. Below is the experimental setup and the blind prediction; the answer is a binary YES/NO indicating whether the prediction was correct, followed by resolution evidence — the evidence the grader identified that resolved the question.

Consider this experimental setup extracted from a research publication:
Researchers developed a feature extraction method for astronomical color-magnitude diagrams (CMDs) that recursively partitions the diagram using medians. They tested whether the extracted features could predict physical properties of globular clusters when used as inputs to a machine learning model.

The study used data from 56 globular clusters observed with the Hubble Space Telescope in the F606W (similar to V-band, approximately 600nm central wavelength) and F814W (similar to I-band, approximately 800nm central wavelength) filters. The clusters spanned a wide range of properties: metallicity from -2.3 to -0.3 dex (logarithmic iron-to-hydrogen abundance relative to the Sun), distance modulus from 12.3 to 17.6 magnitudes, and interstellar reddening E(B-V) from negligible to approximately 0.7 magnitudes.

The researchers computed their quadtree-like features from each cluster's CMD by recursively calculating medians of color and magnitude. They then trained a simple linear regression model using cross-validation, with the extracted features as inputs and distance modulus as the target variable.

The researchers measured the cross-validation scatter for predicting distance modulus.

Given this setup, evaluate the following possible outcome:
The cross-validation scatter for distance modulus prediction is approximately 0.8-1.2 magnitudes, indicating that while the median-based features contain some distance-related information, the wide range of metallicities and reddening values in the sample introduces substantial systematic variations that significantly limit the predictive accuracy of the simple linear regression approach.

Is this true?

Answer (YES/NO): NO